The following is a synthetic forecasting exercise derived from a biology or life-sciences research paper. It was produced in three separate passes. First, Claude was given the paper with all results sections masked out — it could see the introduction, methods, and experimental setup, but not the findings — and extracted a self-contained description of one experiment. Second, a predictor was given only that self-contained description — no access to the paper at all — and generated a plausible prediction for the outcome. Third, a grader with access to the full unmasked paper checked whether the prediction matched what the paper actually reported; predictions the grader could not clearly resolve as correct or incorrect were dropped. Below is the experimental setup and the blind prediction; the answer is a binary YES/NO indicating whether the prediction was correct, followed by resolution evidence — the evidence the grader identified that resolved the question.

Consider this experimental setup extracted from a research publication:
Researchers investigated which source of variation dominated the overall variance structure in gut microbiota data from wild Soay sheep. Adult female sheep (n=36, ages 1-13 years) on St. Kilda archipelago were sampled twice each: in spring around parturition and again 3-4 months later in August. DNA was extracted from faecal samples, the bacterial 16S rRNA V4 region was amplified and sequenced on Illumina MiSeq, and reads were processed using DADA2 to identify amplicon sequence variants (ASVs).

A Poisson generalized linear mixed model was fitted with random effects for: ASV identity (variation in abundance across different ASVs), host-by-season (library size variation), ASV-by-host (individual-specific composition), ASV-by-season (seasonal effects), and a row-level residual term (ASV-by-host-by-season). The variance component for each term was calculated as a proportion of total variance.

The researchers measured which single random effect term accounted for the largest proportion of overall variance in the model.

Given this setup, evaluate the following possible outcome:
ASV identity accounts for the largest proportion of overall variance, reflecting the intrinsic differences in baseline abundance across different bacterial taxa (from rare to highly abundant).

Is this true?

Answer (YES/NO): NO